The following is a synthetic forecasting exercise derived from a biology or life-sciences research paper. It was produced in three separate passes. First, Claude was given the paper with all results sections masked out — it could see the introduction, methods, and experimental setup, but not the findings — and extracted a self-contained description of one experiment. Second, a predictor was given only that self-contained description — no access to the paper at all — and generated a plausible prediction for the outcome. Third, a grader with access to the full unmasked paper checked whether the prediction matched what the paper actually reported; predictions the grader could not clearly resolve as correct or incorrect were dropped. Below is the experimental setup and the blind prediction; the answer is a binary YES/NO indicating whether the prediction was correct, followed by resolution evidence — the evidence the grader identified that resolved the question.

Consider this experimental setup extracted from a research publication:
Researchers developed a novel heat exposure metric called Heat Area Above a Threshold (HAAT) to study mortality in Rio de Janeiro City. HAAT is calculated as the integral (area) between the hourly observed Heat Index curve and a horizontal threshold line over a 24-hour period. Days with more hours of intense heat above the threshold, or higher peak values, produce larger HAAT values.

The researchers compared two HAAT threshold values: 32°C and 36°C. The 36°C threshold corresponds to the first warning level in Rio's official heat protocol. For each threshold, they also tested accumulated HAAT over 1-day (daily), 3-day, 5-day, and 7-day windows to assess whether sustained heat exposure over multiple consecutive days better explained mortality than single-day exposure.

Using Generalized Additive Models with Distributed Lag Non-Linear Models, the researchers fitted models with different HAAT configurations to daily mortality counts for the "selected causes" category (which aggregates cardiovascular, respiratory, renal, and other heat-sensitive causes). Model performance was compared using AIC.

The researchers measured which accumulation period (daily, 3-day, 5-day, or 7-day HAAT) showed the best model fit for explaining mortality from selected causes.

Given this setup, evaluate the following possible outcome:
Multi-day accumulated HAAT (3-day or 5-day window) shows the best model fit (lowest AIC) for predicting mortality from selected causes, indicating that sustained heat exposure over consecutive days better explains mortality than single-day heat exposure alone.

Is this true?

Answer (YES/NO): NO